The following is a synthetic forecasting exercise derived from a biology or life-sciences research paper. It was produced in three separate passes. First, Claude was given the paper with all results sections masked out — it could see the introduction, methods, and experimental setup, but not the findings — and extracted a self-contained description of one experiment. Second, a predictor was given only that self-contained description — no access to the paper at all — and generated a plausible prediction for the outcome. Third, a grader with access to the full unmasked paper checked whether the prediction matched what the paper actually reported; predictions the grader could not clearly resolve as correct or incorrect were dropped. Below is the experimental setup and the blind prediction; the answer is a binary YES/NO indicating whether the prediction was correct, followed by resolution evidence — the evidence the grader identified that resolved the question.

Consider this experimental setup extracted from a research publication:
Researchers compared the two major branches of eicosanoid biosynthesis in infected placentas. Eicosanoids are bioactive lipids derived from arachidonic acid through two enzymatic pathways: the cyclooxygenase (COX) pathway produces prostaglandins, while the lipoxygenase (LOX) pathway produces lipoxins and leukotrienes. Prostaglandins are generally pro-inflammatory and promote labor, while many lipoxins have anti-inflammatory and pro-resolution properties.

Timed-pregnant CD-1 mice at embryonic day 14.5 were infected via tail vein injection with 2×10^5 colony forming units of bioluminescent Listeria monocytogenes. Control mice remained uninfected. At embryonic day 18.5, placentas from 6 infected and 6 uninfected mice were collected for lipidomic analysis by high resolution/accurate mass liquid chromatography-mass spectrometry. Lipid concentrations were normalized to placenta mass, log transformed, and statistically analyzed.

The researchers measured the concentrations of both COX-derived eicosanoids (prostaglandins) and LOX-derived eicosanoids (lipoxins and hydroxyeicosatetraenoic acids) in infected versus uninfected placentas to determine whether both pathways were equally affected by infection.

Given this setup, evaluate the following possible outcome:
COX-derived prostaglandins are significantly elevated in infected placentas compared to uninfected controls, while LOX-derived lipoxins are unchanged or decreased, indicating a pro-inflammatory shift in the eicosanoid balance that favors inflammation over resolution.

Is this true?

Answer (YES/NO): NO